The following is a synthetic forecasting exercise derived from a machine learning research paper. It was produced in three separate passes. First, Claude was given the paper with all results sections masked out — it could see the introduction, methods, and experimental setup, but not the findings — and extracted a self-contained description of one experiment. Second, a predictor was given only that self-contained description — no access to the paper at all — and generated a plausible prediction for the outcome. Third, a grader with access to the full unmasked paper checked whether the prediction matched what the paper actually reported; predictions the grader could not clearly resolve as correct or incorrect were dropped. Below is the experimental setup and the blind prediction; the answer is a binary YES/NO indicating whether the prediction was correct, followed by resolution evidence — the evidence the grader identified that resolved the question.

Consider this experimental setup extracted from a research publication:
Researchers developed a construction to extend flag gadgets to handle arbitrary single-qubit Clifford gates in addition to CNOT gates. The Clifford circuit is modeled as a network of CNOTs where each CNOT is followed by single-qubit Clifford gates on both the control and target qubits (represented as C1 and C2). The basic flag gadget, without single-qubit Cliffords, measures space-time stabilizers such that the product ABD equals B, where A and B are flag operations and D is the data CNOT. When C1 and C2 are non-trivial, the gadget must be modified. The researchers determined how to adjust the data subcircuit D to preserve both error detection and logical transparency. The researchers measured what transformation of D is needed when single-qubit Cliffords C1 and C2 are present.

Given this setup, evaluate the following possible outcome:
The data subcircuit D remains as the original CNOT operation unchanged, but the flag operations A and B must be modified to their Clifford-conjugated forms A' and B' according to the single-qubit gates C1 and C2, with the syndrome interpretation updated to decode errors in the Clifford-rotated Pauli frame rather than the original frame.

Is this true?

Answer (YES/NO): NO